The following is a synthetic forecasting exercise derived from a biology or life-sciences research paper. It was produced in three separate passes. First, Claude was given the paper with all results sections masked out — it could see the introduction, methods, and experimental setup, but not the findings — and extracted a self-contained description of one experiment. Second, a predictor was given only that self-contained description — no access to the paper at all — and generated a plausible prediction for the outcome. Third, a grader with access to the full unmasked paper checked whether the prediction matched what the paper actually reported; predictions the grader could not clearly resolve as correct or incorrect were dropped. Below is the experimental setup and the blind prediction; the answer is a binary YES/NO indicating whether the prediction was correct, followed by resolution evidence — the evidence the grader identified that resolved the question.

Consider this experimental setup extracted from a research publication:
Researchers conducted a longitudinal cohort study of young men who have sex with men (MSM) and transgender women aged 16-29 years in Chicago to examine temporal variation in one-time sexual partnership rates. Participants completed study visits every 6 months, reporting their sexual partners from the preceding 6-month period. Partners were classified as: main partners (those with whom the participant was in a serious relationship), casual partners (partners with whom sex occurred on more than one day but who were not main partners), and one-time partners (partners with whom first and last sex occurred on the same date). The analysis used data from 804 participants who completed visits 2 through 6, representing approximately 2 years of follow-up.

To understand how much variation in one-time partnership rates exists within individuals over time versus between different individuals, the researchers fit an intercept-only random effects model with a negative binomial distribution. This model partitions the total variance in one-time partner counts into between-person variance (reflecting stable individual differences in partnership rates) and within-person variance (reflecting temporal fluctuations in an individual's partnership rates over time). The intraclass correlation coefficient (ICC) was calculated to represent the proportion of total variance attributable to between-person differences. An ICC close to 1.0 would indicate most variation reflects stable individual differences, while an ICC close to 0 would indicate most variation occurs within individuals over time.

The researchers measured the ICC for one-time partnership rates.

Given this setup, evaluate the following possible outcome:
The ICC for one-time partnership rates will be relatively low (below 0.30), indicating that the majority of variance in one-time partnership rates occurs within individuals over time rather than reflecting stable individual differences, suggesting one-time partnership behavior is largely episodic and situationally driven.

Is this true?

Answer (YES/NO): NO